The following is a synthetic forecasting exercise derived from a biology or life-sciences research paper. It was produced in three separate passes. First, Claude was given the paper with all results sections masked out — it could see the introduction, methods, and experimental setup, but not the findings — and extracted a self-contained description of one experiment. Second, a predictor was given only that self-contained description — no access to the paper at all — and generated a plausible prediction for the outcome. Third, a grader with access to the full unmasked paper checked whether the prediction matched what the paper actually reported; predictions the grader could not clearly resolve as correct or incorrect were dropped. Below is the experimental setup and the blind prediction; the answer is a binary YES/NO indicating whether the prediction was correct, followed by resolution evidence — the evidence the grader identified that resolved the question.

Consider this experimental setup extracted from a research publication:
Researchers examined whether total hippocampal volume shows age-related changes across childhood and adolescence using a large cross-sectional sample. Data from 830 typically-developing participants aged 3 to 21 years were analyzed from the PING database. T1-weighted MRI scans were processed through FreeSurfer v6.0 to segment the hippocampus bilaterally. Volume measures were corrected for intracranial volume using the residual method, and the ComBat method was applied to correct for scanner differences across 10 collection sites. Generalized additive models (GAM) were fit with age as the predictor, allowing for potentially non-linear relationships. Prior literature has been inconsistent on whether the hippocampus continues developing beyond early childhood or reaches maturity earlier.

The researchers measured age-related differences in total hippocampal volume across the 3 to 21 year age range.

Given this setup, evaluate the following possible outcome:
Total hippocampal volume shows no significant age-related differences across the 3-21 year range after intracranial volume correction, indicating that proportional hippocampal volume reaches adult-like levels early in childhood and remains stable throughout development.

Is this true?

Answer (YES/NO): NO